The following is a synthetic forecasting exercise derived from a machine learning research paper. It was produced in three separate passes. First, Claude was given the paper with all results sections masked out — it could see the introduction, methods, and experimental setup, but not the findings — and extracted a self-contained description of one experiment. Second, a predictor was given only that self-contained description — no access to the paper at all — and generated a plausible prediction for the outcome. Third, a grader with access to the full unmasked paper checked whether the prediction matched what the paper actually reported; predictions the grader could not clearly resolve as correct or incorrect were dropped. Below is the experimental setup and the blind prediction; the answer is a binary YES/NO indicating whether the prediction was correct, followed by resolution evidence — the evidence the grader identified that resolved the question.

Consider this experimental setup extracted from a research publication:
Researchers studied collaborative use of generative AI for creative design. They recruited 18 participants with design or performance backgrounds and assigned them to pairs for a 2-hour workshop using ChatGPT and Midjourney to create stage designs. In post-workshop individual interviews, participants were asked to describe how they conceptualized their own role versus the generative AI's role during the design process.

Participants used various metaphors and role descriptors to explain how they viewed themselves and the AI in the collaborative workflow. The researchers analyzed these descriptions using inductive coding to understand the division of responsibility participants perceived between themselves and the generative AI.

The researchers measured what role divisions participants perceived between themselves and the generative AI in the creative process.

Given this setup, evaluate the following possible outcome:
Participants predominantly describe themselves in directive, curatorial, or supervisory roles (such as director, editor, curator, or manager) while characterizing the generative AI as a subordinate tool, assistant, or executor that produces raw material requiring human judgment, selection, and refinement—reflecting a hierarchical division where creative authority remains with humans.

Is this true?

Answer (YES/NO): YES